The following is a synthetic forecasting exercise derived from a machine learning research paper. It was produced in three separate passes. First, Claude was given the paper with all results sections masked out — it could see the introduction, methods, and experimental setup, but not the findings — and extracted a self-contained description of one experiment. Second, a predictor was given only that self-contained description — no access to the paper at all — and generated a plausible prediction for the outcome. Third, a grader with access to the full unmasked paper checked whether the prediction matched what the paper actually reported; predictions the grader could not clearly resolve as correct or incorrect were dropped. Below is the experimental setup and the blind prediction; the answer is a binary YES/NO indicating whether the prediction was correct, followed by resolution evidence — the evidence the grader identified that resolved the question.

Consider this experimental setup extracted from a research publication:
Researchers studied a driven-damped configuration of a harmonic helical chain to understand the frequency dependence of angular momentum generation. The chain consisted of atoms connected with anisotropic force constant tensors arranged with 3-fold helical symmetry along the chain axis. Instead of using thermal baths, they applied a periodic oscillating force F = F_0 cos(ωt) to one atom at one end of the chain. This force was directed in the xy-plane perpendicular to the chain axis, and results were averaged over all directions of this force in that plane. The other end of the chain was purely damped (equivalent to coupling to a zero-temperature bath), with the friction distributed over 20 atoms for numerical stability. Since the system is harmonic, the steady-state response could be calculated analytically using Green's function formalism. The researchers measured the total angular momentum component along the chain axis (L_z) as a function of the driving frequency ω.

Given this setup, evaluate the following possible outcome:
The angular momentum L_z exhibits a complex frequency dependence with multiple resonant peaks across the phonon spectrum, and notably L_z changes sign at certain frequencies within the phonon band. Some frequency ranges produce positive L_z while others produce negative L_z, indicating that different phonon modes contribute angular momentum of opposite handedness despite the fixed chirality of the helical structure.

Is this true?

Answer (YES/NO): YES